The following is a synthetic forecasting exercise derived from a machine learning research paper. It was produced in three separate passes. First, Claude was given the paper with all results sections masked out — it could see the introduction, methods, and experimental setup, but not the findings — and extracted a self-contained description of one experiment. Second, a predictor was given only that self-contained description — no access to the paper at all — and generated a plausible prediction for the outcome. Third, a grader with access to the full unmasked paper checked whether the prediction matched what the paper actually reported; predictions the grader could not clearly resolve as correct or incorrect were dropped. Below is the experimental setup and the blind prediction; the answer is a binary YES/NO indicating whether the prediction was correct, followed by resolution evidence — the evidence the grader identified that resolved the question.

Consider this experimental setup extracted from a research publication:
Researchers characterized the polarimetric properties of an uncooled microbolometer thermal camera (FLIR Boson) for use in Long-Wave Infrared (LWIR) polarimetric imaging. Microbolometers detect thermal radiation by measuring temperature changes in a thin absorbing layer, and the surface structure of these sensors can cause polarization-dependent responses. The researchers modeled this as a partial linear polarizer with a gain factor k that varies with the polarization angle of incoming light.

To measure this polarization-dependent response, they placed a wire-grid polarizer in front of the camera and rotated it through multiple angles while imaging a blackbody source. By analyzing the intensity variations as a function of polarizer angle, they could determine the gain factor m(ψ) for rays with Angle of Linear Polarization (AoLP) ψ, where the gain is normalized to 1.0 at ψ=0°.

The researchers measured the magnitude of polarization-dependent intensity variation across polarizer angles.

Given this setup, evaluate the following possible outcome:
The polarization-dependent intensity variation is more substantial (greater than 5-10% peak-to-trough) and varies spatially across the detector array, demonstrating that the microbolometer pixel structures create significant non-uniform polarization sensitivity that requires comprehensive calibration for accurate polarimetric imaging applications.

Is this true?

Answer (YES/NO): NO